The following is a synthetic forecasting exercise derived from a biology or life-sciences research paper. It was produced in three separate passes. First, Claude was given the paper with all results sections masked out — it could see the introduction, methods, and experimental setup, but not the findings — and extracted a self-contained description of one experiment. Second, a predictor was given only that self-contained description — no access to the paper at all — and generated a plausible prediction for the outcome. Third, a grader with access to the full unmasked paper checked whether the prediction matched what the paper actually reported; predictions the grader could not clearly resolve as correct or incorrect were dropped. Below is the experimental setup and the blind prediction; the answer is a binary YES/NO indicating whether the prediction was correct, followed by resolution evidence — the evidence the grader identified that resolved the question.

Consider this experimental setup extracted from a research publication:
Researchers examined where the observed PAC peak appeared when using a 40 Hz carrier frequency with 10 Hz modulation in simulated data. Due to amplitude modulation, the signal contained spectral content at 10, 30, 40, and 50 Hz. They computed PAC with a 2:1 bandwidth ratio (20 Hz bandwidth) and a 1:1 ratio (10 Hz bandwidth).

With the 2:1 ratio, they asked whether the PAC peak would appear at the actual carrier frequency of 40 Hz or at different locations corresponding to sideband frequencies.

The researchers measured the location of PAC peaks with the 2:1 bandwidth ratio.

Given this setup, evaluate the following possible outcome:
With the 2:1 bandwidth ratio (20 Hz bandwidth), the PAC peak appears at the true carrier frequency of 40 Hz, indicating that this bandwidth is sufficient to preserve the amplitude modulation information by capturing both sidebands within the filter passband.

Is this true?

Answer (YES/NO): NO